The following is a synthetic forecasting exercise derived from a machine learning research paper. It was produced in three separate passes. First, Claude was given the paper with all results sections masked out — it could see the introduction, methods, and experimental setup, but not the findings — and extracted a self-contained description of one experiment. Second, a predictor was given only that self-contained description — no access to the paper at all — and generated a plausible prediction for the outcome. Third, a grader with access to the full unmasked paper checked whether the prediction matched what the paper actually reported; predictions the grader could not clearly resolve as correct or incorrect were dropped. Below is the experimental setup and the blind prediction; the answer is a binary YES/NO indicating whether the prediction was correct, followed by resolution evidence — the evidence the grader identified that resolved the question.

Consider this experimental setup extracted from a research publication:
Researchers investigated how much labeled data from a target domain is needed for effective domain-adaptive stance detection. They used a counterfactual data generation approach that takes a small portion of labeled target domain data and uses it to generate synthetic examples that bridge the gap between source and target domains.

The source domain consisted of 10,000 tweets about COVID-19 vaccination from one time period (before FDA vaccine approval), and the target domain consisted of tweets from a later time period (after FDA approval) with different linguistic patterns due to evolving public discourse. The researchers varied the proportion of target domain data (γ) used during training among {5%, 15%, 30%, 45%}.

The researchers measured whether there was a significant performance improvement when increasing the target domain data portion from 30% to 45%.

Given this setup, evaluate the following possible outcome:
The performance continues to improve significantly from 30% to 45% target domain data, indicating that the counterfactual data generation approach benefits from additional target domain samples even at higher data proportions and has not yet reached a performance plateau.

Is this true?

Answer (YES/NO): NO